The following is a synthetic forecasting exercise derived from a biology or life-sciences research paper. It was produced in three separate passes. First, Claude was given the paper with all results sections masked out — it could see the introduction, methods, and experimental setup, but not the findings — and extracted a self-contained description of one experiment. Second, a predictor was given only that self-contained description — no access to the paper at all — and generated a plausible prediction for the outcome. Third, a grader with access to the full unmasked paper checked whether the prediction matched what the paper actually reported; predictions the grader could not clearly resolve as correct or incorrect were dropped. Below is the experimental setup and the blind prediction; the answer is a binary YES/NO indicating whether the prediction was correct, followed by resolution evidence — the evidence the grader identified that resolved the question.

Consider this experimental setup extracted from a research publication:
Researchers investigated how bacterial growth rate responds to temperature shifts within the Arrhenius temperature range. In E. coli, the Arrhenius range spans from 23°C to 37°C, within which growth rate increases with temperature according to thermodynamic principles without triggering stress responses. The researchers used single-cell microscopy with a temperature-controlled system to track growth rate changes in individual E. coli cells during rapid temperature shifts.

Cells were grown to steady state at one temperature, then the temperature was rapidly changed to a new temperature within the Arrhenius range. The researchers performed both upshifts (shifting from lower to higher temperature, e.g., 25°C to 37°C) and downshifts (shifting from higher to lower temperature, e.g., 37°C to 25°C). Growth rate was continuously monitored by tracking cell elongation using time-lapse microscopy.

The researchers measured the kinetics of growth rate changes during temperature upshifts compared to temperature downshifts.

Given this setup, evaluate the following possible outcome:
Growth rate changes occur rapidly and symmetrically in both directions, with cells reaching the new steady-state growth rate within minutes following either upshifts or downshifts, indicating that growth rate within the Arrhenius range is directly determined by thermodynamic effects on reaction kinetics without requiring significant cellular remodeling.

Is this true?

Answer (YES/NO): NO